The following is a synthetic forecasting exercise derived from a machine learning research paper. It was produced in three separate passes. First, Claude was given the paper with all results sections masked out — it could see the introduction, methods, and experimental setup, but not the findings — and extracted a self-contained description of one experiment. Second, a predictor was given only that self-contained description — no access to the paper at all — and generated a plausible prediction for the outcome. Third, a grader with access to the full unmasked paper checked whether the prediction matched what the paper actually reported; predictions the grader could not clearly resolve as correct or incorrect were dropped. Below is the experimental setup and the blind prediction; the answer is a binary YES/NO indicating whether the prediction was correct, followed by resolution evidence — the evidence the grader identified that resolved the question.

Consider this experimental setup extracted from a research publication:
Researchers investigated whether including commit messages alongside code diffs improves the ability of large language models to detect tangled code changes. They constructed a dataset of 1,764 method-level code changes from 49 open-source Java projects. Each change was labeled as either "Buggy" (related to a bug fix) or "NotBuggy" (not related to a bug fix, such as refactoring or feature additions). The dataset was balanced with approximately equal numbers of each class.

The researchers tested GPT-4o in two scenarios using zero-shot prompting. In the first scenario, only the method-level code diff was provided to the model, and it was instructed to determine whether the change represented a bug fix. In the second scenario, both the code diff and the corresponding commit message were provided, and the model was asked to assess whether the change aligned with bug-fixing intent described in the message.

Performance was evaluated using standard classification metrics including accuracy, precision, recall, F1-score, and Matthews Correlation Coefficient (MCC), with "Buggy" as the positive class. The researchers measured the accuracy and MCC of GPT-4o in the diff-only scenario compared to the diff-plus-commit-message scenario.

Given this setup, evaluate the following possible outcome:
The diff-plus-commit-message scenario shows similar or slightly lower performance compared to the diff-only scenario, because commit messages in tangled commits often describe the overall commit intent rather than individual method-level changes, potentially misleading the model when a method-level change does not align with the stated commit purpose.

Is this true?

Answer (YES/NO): NO